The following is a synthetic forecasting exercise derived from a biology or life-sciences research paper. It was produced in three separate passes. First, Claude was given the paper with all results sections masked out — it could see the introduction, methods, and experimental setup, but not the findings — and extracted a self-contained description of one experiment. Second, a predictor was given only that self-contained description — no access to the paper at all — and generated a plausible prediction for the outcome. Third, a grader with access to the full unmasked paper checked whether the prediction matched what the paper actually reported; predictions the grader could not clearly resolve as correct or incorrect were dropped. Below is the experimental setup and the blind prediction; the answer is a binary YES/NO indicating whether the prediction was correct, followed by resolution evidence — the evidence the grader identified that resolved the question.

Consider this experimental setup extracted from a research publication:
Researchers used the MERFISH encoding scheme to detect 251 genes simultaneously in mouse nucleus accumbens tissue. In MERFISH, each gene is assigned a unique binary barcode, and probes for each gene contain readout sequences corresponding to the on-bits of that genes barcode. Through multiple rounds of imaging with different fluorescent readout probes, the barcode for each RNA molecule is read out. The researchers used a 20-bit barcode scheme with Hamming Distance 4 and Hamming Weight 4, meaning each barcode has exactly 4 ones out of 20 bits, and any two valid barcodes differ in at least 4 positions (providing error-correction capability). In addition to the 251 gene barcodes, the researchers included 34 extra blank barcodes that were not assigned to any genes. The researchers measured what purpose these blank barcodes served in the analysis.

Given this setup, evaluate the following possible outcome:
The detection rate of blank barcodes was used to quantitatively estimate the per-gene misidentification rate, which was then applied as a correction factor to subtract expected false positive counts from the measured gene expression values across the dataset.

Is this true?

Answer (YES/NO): NO